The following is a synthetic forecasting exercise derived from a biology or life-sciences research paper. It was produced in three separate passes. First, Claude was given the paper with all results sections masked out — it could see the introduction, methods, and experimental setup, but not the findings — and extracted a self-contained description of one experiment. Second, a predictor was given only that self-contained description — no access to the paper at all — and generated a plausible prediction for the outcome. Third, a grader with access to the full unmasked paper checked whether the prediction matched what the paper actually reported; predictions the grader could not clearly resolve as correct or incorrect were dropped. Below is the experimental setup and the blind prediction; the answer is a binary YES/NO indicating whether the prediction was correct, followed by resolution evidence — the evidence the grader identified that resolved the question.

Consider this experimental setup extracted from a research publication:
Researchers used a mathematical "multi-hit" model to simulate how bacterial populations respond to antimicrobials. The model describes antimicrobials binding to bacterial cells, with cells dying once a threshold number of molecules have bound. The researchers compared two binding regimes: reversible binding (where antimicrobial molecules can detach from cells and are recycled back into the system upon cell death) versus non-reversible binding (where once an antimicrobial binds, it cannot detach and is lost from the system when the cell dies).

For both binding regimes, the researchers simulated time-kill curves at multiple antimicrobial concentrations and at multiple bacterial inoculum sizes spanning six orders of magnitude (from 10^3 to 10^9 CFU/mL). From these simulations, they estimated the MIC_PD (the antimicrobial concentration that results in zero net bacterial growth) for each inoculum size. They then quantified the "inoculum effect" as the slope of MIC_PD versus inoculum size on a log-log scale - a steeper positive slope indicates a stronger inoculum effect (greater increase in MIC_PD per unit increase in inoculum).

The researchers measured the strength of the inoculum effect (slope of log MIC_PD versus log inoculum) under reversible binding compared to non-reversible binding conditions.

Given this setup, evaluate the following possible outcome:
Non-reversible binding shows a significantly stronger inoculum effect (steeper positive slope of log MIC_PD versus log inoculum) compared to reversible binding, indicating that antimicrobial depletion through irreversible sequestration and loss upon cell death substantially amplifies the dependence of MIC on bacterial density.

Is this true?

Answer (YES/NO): YES